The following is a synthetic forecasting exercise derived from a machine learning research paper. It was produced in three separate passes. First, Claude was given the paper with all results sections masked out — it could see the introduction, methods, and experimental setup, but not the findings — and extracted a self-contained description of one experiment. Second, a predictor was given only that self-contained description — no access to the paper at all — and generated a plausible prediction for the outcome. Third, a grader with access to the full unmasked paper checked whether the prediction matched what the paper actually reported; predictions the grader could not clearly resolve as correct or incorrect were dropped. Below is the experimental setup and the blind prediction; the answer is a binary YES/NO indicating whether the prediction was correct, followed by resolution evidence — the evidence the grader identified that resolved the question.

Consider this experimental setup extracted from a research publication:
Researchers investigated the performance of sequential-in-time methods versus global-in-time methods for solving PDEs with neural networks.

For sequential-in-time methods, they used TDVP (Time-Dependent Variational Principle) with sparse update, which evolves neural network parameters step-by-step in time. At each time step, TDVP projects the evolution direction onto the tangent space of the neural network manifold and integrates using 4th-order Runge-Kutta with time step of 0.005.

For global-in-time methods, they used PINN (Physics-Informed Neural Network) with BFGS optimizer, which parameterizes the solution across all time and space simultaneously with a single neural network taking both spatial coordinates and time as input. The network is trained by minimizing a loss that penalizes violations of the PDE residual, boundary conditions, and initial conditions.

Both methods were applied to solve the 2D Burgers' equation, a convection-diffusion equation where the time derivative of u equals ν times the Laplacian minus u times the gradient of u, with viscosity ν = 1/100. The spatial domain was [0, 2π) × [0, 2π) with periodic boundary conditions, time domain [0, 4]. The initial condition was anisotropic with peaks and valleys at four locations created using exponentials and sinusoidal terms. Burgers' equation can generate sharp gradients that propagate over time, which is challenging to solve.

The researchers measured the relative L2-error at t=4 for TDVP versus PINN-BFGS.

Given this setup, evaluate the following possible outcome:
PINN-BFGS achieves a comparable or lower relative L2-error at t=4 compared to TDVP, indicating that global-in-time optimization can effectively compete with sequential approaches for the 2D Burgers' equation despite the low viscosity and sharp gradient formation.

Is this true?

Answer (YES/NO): NO